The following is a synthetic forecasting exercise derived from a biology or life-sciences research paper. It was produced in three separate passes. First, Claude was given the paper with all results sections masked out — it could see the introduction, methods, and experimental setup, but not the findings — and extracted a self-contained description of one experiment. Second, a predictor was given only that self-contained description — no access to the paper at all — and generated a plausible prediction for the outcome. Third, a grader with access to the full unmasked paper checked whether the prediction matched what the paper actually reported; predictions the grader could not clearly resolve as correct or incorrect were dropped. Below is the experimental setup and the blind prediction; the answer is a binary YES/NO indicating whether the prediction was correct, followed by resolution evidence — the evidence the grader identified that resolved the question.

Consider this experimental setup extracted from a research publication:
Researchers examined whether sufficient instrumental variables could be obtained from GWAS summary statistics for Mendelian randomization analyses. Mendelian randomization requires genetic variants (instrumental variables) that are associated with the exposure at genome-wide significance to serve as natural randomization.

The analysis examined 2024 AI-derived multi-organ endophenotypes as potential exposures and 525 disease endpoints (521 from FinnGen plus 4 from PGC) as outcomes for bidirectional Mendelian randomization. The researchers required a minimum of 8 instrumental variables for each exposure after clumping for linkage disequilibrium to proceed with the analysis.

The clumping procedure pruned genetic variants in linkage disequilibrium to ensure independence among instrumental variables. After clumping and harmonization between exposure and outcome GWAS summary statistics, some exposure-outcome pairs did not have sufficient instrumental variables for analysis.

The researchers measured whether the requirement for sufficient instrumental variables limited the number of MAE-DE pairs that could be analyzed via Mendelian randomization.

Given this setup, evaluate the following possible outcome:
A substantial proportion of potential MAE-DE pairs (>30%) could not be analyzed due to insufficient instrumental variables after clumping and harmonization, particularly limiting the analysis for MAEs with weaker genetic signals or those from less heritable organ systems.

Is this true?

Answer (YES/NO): YES